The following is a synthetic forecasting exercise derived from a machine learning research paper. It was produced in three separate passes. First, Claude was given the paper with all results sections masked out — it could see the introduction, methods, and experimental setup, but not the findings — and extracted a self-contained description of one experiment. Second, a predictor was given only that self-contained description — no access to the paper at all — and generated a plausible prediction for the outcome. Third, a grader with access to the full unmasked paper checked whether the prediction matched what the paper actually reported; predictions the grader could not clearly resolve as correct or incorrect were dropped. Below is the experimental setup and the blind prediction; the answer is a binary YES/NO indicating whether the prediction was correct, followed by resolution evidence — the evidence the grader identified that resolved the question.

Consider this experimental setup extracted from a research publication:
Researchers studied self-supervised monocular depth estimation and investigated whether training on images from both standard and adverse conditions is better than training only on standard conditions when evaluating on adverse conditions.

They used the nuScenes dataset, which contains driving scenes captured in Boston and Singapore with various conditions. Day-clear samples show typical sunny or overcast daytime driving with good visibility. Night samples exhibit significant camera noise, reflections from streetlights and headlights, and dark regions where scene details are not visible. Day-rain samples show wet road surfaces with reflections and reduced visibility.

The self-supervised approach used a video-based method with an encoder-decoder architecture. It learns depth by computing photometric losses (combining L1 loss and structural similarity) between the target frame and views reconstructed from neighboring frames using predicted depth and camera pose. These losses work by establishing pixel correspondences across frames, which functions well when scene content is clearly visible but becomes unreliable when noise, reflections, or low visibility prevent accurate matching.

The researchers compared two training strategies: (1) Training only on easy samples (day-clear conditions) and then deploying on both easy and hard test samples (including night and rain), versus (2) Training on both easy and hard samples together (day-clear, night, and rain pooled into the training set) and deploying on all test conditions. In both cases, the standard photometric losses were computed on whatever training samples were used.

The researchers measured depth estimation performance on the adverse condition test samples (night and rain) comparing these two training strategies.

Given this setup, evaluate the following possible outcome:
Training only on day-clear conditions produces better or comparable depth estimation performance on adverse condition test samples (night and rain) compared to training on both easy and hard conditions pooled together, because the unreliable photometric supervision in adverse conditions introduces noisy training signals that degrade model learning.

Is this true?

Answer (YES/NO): YES